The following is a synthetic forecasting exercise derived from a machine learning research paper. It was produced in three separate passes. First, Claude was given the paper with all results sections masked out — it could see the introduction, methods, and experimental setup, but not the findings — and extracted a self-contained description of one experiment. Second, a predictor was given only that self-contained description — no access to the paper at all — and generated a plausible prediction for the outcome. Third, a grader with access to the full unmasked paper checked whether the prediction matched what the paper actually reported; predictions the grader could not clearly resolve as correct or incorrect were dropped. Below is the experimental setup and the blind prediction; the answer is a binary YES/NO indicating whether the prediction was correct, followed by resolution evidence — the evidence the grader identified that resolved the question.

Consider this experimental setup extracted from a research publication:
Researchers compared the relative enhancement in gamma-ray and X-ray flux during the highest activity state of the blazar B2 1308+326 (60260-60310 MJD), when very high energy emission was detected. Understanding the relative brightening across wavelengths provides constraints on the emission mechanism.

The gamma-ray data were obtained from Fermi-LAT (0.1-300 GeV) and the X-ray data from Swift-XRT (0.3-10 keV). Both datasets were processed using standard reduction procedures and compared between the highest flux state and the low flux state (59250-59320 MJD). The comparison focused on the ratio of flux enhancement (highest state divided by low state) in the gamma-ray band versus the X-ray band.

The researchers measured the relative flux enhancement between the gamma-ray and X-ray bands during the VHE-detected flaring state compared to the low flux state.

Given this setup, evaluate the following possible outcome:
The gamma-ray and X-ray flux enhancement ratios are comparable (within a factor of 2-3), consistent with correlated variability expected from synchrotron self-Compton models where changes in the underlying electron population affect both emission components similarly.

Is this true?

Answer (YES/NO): NO